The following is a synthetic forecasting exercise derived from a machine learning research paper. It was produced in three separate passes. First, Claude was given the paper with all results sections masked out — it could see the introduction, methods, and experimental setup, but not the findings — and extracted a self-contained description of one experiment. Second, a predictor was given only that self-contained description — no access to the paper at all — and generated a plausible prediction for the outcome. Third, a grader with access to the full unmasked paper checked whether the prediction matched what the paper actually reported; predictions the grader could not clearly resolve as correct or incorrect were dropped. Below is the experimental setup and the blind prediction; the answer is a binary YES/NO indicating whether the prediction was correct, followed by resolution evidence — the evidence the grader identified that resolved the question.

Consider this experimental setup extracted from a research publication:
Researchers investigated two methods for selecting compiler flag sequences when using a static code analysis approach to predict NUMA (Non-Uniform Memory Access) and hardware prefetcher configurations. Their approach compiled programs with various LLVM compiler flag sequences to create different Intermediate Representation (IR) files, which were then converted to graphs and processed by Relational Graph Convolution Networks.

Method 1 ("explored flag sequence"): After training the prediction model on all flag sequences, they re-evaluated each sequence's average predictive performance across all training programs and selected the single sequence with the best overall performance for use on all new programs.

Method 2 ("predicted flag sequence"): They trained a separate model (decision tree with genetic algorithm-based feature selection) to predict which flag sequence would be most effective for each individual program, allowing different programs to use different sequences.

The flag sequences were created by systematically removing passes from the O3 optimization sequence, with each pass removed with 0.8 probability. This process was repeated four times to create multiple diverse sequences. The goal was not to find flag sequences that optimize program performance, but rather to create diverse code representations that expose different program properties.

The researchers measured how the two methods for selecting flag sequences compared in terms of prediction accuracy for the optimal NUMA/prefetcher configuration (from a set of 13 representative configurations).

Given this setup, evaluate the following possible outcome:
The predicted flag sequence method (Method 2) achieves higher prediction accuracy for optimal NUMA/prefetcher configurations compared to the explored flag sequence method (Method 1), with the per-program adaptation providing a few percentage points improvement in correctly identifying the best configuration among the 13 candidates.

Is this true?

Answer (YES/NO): NO